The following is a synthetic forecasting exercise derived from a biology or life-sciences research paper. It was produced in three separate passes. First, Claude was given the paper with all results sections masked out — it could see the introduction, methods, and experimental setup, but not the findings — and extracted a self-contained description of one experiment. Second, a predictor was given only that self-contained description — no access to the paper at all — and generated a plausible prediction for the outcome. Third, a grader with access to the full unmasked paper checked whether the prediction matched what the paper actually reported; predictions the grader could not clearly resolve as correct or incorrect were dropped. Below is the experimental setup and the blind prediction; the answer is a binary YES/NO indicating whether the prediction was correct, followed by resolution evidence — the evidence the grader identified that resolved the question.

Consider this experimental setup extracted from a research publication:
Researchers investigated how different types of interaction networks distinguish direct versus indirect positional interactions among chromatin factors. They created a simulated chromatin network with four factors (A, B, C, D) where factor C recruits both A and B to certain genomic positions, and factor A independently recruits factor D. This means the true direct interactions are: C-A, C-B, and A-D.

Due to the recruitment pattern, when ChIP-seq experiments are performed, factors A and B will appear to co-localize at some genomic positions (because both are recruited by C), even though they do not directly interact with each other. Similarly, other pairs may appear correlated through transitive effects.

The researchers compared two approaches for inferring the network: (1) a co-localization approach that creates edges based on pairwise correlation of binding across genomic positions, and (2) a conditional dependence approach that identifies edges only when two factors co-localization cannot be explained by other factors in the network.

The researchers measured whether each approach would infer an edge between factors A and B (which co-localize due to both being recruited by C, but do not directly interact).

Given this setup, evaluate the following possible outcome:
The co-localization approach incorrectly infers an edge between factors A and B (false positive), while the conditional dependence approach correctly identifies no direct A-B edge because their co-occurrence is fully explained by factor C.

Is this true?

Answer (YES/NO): YES